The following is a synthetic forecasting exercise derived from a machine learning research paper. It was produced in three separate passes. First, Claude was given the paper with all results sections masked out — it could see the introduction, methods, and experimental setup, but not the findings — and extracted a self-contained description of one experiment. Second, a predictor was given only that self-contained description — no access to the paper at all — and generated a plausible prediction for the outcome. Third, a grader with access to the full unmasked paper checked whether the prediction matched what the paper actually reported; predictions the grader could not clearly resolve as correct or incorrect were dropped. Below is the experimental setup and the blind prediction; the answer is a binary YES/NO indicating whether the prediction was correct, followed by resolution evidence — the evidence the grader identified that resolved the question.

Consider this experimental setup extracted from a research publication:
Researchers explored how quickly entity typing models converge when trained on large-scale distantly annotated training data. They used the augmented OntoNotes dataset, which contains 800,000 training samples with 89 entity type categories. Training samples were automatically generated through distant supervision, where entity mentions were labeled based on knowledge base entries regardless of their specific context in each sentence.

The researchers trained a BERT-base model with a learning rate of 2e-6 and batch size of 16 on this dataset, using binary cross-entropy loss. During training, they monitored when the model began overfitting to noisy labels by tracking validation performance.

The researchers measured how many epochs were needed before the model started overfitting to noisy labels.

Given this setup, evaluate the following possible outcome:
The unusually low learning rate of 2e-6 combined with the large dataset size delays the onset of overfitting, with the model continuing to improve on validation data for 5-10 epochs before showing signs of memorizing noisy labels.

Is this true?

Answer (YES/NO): NO